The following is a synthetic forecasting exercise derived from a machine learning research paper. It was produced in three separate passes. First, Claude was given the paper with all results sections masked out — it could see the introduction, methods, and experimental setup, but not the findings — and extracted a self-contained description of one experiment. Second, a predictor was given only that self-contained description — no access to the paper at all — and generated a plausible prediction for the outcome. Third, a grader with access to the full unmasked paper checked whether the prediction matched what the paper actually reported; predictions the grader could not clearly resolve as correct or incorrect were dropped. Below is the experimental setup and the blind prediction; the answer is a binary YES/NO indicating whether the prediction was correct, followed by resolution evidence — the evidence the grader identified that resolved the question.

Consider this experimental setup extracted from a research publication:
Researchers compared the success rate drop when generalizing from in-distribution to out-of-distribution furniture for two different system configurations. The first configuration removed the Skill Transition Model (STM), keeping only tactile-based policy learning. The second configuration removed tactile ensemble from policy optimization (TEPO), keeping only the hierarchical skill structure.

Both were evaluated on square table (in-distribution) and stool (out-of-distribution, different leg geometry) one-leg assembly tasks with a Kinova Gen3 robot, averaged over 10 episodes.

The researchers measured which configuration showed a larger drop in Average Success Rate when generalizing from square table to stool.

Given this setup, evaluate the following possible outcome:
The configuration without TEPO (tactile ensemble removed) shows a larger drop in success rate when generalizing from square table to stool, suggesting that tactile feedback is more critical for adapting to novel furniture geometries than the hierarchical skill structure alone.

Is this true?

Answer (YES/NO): YES